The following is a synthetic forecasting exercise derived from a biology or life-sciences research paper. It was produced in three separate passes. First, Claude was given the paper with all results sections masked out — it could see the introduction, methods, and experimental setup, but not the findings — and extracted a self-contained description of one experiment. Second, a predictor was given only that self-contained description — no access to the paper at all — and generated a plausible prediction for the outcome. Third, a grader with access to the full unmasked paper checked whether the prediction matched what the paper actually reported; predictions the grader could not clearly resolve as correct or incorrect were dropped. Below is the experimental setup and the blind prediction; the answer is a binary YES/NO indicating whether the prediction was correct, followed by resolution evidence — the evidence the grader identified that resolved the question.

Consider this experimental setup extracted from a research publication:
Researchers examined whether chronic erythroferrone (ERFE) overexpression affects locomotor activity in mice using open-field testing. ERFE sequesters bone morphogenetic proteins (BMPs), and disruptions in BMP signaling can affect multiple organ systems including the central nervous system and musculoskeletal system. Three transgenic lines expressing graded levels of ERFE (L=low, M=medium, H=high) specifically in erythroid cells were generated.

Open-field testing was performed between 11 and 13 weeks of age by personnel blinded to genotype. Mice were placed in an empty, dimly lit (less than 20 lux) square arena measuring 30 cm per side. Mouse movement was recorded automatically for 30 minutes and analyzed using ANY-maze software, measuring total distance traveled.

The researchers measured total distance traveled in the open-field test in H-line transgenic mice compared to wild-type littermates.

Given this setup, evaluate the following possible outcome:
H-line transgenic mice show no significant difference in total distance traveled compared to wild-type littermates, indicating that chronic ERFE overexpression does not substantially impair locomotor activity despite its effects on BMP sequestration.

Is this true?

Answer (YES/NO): NO